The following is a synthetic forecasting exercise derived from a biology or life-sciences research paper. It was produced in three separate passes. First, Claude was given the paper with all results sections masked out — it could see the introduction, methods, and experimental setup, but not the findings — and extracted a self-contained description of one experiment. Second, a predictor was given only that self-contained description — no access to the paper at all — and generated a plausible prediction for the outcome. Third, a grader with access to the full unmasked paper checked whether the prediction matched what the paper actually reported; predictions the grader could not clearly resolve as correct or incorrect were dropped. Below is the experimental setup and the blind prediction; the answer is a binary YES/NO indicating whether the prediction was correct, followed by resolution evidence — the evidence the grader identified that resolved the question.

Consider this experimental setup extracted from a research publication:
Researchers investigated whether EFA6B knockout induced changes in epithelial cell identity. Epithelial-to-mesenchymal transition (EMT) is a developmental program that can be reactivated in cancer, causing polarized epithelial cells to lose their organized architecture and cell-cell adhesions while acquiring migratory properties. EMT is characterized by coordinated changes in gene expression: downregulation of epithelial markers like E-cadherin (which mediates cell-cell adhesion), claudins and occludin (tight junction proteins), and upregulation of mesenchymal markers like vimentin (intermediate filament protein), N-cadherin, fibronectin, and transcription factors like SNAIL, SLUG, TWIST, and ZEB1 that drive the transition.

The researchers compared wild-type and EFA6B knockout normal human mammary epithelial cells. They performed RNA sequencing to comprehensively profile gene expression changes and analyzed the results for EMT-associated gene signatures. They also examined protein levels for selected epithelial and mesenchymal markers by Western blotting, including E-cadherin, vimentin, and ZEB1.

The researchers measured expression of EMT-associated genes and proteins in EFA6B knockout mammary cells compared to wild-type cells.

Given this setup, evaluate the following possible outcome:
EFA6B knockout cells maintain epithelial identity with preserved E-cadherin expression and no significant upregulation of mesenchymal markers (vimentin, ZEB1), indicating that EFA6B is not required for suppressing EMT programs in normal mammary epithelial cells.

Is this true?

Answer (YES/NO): NO